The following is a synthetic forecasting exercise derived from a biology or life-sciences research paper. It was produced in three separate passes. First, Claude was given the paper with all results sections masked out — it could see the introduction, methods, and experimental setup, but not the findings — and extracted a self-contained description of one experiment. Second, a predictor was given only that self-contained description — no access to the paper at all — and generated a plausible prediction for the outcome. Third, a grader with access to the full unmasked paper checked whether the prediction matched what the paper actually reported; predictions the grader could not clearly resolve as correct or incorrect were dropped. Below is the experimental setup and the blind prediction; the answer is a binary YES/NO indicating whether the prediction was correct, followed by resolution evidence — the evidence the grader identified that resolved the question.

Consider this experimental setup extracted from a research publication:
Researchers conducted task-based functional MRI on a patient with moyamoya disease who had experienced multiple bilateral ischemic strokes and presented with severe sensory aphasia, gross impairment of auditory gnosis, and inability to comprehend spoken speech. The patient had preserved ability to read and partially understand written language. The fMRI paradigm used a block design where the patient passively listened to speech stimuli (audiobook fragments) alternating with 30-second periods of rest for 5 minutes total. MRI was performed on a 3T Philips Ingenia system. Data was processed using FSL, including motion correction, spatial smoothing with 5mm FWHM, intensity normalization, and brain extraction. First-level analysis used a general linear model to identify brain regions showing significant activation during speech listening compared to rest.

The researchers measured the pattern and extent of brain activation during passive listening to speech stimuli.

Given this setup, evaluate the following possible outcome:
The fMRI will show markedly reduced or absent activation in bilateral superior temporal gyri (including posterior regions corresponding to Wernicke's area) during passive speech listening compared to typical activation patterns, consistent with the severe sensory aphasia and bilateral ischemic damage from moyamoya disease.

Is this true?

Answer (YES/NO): NO